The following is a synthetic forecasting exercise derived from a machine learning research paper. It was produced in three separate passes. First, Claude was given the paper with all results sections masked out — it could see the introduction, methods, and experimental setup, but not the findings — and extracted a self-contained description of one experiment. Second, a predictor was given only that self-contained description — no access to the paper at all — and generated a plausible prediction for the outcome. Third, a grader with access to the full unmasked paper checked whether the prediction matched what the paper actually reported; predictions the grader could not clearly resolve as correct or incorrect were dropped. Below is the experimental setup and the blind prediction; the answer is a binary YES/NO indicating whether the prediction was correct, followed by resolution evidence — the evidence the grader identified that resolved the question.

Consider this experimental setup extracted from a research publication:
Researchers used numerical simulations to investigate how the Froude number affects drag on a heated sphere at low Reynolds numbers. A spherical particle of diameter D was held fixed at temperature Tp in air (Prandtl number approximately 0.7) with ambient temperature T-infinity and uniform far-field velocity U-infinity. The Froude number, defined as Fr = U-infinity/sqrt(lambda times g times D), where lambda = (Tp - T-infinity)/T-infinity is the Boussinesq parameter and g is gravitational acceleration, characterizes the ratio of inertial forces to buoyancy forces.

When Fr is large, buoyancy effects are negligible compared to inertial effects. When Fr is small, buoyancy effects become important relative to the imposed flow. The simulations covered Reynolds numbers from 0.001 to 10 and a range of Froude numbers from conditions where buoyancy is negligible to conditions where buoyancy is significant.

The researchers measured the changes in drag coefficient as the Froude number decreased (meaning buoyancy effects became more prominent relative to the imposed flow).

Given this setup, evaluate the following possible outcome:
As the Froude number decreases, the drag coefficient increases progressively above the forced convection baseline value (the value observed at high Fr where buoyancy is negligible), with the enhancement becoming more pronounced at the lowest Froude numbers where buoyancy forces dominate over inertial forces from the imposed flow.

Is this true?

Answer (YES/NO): NO